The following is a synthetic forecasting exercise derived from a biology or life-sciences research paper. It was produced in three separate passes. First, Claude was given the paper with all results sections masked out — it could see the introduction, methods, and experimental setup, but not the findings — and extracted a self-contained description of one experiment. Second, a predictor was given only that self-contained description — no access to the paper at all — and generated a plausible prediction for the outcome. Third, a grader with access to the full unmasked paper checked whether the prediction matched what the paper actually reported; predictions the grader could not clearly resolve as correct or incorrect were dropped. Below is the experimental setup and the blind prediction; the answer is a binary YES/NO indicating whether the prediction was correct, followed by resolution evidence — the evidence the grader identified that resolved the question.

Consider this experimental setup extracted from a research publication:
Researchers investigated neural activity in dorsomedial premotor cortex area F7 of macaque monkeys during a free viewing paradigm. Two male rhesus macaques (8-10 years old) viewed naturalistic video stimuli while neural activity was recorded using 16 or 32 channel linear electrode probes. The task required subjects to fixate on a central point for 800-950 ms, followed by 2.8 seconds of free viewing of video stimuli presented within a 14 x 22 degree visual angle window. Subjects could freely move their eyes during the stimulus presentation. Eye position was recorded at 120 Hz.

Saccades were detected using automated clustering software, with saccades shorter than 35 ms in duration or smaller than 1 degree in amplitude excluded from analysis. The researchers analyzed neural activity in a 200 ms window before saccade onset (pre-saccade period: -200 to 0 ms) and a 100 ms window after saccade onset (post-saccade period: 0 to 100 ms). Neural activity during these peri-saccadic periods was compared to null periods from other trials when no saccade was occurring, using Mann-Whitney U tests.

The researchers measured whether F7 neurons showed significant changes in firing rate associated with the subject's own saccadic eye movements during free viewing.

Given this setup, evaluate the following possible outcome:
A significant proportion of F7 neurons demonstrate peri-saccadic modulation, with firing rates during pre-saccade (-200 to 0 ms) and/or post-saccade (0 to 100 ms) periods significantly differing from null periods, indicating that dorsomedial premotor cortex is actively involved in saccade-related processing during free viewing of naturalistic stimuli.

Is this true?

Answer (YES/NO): YES